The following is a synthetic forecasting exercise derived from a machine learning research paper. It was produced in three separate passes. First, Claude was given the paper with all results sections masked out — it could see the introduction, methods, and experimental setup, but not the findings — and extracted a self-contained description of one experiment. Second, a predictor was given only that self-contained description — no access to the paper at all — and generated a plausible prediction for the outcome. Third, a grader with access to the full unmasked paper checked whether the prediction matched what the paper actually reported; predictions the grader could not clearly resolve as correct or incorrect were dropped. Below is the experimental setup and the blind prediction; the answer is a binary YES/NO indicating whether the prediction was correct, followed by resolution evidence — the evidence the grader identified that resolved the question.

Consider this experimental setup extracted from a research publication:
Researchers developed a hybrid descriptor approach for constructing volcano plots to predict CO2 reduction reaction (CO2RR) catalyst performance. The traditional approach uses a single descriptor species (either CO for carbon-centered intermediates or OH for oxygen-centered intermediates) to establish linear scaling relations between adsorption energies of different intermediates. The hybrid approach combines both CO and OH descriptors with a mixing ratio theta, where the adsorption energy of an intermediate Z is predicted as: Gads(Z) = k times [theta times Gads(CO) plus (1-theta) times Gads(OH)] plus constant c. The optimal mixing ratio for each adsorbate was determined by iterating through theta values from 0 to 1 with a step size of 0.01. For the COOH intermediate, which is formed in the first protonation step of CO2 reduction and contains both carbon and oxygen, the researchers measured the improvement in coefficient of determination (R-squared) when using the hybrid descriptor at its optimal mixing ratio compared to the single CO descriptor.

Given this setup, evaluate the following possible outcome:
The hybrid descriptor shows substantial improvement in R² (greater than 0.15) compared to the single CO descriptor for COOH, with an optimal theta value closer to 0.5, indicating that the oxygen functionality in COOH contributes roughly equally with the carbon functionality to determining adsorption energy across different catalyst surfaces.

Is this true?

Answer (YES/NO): NO